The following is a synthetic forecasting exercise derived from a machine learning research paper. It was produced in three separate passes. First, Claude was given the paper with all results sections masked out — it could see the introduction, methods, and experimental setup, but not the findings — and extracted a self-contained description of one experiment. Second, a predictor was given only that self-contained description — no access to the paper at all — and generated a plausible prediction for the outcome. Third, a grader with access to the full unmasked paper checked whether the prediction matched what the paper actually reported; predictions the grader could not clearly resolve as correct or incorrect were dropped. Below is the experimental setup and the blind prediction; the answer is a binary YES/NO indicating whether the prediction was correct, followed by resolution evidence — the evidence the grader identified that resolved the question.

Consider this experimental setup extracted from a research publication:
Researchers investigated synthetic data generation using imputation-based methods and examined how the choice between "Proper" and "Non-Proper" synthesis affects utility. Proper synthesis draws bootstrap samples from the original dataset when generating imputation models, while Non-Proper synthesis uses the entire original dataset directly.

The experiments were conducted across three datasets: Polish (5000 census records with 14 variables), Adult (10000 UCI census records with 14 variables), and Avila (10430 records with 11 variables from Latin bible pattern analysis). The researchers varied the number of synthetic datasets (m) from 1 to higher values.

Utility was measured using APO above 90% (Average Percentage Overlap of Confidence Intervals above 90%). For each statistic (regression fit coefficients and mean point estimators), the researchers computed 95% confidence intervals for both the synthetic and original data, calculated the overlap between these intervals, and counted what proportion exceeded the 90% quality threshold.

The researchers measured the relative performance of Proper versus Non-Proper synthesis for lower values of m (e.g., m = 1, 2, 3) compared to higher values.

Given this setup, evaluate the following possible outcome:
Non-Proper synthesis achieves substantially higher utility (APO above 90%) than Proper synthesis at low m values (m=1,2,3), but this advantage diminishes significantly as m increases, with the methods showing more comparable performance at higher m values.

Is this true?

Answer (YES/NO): YES